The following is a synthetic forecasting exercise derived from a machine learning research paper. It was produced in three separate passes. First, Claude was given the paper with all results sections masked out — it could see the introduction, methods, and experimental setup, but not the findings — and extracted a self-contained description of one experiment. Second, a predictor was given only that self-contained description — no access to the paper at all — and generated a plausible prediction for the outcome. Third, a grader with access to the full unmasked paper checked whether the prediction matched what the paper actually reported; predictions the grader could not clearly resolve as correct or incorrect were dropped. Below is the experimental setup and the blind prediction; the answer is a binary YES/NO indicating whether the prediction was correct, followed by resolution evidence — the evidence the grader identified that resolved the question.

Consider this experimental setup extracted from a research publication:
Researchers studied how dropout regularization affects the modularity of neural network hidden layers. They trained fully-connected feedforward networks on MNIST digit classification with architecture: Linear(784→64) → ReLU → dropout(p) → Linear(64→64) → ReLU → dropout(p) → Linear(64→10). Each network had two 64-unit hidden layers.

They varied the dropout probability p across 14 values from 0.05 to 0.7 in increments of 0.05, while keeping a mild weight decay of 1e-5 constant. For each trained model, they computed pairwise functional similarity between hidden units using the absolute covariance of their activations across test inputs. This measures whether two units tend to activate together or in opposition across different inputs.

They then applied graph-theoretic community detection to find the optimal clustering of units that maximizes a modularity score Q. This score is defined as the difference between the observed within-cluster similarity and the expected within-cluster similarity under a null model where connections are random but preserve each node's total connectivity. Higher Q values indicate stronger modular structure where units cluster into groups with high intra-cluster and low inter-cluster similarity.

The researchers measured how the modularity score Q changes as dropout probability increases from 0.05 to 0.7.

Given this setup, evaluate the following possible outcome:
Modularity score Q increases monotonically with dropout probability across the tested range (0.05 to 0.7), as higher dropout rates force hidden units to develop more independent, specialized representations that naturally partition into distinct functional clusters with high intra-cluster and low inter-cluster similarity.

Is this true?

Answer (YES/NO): NO